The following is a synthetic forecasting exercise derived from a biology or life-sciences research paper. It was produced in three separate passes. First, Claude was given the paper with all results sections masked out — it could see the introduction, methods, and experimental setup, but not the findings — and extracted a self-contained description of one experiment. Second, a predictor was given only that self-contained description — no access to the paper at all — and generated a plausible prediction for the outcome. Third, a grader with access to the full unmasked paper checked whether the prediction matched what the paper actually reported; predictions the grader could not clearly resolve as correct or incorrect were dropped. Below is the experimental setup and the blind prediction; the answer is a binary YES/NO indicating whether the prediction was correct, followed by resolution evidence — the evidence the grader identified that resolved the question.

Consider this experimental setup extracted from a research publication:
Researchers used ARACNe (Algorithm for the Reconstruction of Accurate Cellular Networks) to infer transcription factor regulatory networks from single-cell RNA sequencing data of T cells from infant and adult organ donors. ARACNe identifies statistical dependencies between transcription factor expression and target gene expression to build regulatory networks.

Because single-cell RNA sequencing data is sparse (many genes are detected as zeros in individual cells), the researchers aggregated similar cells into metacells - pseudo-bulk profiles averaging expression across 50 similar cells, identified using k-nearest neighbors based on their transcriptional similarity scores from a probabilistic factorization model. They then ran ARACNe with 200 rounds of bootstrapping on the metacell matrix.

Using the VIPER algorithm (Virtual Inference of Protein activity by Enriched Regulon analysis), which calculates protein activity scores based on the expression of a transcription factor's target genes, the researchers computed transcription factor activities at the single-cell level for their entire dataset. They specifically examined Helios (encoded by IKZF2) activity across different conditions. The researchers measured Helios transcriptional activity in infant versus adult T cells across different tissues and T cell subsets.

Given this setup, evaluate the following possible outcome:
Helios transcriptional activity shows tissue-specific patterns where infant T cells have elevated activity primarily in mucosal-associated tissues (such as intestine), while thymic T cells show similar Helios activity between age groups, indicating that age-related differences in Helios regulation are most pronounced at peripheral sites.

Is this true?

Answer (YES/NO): NO